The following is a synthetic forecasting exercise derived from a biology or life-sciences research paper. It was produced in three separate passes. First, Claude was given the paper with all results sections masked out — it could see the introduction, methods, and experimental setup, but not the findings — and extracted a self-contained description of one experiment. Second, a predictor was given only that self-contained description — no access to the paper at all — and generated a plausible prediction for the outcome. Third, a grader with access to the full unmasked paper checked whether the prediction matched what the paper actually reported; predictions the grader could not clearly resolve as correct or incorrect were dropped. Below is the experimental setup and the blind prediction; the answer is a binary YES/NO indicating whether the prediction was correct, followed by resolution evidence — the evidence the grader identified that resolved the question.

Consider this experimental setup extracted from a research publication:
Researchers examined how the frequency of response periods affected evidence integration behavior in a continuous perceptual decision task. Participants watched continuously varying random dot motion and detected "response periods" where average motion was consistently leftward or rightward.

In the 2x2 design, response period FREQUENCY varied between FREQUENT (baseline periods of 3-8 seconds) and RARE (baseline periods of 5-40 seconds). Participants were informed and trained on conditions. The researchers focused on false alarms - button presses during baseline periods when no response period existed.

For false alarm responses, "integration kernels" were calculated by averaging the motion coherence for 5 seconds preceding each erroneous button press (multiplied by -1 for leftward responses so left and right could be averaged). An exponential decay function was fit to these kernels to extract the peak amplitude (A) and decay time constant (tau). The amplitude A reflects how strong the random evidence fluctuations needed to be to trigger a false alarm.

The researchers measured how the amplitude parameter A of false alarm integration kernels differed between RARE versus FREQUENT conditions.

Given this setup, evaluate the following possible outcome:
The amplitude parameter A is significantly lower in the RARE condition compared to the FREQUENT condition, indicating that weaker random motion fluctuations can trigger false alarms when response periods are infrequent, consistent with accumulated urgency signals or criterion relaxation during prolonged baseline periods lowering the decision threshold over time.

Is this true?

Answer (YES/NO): NO